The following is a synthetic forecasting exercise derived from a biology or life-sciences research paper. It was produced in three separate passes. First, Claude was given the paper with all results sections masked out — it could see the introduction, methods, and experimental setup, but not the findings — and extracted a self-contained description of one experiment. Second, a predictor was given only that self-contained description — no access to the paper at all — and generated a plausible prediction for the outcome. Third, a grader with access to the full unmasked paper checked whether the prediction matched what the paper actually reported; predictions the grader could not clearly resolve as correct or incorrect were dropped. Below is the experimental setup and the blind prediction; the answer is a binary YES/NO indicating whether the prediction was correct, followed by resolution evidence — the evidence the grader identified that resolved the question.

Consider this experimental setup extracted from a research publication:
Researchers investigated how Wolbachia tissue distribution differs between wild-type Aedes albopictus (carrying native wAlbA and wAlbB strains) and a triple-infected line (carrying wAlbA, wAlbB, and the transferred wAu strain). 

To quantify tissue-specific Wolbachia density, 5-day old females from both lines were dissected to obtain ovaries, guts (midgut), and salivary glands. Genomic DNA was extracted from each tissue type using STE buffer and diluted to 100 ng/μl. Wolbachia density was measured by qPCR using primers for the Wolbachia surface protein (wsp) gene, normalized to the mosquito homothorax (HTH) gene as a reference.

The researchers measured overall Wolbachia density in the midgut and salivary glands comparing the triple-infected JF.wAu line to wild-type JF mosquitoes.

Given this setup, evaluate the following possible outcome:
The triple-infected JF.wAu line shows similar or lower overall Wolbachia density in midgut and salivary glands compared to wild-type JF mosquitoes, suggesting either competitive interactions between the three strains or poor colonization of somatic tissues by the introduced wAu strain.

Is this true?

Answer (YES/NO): NO